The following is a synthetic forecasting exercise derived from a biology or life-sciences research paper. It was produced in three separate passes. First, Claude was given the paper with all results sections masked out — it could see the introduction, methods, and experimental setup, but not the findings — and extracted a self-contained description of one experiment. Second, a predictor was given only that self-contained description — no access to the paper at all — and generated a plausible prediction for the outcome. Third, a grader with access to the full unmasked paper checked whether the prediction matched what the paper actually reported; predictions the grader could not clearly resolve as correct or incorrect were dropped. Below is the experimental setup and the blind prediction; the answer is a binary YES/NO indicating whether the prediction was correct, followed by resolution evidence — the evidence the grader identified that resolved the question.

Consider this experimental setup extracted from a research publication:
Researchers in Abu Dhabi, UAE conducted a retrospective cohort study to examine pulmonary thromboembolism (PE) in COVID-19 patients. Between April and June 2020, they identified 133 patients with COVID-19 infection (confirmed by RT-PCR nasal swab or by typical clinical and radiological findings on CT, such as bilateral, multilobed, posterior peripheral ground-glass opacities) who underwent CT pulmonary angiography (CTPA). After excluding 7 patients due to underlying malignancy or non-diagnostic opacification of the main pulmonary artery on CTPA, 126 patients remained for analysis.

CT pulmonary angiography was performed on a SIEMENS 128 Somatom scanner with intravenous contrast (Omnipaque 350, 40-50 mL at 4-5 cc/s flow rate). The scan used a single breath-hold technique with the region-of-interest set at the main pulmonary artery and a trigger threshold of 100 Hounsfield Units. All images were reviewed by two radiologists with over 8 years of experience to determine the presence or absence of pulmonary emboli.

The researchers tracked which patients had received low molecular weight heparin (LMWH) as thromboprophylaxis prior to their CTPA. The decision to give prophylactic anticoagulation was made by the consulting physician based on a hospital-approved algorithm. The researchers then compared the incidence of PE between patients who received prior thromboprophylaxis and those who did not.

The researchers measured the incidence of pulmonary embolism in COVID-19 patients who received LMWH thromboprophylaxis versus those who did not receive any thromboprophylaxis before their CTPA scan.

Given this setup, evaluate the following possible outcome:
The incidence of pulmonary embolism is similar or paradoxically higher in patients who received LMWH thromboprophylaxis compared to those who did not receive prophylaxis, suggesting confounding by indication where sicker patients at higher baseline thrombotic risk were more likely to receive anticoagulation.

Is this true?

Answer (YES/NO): NO